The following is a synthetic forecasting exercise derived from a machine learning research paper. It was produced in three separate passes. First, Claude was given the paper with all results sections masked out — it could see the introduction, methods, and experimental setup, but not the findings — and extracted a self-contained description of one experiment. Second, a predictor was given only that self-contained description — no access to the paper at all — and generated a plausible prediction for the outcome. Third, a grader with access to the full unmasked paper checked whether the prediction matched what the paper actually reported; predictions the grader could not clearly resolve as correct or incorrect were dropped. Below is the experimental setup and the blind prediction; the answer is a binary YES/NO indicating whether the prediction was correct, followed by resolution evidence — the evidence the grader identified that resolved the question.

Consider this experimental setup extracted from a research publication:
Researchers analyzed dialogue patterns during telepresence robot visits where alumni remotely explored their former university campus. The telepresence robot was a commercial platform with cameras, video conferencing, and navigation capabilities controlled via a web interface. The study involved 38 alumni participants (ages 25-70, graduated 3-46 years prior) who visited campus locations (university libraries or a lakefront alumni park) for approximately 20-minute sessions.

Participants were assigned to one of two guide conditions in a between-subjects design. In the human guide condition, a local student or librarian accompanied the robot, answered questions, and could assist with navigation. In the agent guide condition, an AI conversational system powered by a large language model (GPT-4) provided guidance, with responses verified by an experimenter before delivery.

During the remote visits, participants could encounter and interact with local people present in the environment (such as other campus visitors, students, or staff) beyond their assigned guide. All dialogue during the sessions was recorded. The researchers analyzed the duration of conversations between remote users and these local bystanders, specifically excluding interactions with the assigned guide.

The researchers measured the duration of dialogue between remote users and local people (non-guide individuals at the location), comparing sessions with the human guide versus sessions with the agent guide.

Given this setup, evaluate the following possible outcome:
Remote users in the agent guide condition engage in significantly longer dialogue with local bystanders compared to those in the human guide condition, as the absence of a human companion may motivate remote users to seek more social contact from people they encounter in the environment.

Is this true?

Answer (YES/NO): NO